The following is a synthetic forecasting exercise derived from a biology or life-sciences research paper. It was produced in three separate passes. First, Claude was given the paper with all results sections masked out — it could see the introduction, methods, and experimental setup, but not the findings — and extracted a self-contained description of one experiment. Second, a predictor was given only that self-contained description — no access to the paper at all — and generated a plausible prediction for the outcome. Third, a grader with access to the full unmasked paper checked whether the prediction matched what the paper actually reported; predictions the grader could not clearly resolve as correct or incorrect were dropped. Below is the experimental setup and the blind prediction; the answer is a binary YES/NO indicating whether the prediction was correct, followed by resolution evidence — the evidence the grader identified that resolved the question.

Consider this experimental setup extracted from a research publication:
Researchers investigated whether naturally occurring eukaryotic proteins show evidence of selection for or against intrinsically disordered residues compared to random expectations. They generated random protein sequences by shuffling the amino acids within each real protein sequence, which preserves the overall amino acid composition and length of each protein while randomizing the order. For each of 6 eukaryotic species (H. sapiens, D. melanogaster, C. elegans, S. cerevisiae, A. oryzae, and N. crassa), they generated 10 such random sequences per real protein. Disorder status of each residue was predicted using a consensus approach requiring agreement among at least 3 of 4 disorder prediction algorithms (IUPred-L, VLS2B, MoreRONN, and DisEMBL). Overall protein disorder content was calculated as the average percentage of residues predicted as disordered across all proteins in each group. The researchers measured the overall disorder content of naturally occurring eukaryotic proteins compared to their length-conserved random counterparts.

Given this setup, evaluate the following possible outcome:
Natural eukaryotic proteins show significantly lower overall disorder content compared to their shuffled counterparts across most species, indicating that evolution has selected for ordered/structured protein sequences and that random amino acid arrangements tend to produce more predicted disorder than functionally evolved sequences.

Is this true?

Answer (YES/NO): NO